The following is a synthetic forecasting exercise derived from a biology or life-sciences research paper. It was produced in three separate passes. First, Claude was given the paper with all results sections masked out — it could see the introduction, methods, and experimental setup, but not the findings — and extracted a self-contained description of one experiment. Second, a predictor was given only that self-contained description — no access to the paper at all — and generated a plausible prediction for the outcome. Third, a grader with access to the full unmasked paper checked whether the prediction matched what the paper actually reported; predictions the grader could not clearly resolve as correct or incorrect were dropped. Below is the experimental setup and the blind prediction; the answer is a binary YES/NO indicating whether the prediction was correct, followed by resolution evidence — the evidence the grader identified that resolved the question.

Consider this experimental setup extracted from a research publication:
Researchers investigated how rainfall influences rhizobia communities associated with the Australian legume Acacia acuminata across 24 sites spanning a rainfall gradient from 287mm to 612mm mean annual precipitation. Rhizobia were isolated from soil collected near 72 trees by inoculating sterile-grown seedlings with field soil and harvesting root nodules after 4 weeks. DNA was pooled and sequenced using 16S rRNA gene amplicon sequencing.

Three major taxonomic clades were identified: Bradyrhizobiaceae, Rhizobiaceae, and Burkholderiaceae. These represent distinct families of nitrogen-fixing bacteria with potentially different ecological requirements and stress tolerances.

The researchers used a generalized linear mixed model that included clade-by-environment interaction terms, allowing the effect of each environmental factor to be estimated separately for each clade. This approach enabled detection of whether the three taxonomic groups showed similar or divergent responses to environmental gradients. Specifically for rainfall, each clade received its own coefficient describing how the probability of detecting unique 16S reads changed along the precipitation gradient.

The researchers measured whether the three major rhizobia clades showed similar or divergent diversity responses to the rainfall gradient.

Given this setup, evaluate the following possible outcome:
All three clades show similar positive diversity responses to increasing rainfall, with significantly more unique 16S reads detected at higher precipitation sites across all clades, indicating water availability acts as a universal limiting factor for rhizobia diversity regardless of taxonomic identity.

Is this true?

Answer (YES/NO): NO